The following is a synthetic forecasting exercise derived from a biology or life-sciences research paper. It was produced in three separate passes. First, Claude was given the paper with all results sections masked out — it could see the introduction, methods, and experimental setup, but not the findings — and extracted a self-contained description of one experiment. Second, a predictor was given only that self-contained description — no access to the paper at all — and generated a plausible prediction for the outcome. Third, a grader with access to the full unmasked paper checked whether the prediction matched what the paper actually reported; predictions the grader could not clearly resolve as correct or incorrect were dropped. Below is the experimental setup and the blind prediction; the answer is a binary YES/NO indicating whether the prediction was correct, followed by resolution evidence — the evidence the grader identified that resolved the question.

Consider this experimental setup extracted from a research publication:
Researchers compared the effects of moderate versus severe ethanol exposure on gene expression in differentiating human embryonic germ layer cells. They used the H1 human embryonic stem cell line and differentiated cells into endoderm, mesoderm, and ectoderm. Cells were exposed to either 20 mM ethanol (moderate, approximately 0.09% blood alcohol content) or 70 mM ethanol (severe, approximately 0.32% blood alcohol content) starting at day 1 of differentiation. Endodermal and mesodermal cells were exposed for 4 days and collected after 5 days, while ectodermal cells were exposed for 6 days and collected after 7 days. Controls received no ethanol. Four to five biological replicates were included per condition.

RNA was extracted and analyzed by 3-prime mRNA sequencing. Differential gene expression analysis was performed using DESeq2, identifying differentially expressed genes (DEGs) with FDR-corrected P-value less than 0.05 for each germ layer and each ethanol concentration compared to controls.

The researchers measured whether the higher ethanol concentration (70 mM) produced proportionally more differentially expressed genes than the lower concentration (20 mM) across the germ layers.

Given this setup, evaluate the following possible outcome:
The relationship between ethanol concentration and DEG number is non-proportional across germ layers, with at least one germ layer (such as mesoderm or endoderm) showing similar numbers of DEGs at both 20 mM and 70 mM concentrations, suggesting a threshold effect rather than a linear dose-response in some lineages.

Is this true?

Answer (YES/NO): NO